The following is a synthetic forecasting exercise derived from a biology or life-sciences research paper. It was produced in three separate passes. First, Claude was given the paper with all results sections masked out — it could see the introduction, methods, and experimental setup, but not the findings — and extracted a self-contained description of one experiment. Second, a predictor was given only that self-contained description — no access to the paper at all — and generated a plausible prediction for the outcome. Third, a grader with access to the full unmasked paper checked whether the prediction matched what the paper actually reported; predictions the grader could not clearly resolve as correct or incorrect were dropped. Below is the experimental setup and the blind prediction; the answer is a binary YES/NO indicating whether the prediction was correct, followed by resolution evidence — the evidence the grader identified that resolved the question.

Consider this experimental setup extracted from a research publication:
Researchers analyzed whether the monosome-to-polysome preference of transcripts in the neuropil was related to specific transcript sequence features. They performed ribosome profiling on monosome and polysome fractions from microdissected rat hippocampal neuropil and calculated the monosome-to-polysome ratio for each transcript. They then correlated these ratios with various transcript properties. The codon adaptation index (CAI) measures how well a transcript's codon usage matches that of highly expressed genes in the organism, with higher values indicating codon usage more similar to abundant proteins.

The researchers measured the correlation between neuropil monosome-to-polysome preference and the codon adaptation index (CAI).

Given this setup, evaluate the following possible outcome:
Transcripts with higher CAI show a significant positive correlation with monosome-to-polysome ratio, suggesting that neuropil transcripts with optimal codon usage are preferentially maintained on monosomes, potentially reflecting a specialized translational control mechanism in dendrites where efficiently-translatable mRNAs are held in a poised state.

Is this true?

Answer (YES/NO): NO